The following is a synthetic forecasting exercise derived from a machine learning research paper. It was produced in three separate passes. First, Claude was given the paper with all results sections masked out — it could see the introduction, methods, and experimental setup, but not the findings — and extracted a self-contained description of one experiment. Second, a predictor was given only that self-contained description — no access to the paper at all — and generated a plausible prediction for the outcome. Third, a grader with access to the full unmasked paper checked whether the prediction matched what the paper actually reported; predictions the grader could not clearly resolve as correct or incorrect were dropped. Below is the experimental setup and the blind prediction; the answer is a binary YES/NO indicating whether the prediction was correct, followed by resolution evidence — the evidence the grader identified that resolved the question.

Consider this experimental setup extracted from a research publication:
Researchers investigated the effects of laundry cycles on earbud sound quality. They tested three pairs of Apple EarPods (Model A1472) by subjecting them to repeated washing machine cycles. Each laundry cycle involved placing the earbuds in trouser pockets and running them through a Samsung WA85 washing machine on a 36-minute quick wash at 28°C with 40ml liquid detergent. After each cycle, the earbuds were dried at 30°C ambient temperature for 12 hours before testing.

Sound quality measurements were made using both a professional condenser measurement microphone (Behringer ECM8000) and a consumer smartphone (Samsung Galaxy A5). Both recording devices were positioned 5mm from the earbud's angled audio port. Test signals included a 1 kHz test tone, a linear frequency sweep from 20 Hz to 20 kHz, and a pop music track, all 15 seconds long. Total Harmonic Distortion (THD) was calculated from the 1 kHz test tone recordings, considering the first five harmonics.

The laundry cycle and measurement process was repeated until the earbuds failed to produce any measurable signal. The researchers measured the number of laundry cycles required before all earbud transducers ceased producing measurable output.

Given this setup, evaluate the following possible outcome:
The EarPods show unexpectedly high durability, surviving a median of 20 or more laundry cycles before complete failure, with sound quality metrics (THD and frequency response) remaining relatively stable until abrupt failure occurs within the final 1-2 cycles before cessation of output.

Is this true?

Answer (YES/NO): NO